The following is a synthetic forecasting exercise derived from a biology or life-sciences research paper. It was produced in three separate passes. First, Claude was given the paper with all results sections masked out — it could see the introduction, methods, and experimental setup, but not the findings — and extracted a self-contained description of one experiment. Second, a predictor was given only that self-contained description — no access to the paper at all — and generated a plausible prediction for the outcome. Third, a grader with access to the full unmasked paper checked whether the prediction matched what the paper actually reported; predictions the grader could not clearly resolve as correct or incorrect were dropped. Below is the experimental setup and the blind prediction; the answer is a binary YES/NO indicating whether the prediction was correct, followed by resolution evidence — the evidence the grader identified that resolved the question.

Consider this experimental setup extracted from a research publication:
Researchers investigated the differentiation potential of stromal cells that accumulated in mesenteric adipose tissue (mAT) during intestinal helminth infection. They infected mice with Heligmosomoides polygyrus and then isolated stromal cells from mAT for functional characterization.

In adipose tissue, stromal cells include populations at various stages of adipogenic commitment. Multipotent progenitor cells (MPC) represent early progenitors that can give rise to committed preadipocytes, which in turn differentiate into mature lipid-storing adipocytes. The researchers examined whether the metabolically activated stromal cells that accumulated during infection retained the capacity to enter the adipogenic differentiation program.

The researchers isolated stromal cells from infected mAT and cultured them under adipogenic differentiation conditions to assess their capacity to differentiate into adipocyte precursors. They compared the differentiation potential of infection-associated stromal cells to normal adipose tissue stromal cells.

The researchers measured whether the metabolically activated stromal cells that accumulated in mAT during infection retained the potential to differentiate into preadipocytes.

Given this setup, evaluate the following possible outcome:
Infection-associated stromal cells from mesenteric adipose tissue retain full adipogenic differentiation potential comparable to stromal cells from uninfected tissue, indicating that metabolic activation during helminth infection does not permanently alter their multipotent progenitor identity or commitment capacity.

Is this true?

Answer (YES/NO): YES